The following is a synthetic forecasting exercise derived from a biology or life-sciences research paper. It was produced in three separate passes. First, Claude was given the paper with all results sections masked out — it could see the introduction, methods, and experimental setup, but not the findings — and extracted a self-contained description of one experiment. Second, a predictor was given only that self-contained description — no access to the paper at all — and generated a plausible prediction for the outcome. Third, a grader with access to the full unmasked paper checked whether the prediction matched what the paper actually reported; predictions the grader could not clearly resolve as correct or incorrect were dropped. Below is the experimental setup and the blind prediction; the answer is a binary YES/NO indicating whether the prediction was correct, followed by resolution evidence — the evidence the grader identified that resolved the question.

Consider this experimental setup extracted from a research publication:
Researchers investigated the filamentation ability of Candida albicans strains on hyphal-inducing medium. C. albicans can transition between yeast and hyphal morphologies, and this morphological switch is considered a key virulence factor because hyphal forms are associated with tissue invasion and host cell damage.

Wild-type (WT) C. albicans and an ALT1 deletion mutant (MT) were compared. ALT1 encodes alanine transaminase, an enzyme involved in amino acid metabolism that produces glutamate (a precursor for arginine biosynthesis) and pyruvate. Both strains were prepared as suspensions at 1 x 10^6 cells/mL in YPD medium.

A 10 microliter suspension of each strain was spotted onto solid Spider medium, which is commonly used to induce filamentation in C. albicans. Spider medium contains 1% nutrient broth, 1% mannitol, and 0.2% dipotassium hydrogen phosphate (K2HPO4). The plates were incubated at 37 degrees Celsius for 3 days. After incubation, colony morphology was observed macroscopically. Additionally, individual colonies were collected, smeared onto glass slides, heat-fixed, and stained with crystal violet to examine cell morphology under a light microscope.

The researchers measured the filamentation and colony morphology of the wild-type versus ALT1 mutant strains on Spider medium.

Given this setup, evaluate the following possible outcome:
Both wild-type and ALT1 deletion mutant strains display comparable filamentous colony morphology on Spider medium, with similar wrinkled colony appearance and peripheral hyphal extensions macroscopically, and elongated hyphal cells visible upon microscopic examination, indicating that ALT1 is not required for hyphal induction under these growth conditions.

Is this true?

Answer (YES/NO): NO